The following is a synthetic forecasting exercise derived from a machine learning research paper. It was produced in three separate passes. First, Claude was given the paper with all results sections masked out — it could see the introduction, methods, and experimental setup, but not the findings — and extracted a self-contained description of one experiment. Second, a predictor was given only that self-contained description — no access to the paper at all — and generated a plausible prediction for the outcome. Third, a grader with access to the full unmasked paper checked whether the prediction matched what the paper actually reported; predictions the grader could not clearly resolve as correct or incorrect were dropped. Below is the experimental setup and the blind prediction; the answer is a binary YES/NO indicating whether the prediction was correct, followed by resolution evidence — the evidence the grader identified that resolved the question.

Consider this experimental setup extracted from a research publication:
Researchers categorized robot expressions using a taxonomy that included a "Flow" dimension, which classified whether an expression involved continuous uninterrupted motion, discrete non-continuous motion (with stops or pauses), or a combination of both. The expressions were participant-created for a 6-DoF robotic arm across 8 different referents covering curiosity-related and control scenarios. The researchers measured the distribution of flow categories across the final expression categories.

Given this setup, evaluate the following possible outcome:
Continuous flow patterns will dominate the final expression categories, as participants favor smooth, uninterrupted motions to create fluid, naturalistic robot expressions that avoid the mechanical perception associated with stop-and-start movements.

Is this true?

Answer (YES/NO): NO